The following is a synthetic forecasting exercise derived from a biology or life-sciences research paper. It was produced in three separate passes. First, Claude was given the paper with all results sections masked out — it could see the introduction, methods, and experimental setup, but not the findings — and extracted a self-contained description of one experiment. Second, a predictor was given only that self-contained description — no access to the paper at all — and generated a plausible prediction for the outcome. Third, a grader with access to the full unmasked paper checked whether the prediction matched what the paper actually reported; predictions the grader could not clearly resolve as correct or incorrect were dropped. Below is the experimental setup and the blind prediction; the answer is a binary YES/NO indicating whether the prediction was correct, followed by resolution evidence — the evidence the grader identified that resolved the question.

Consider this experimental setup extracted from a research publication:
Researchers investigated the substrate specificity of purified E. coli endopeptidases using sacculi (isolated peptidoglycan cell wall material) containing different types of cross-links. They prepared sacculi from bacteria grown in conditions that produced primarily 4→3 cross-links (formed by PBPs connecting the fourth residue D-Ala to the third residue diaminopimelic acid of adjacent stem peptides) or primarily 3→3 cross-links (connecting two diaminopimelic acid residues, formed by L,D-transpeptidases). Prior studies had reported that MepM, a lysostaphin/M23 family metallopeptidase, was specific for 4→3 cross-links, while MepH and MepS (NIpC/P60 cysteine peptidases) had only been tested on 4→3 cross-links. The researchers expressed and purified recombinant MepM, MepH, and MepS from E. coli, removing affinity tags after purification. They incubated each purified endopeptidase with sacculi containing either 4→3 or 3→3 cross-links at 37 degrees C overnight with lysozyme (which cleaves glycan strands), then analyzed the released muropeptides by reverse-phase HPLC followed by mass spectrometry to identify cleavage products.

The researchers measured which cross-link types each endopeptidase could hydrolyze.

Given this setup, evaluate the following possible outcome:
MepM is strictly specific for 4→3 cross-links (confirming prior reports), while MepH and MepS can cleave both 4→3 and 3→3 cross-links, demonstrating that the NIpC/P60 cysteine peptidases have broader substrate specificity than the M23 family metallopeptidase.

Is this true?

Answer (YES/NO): NO